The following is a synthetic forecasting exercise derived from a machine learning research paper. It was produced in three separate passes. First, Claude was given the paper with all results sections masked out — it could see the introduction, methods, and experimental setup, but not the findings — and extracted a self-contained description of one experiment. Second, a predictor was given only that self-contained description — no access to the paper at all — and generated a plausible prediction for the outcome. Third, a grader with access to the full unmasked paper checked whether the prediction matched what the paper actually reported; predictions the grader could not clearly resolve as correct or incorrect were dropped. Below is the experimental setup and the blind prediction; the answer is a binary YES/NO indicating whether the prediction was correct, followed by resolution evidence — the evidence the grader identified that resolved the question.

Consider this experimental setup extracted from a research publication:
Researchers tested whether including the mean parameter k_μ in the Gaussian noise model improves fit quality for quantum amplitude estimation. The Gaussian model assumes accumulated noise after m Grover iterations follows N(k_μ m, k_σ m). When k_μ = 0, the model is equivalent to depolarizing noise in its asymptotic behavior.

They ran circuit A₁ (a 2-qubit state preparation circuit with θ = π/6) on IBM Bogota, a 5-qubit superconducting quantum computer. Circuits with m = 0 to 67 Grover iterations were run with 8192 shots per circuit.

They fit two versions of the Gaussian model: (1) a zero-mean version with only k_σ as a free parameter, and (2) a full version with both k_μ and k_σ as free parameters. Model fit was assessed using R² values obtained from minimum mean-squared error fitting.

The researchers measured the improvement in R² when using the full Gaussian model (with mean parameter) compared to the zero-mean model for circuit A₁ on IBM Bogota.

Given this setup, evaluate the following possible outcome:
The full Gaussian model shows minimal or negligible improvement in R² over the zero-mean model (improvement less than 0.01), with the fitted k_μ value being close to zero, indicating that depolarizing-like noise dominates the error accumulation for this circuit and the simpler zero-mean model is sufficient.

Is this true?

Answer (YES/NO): NO